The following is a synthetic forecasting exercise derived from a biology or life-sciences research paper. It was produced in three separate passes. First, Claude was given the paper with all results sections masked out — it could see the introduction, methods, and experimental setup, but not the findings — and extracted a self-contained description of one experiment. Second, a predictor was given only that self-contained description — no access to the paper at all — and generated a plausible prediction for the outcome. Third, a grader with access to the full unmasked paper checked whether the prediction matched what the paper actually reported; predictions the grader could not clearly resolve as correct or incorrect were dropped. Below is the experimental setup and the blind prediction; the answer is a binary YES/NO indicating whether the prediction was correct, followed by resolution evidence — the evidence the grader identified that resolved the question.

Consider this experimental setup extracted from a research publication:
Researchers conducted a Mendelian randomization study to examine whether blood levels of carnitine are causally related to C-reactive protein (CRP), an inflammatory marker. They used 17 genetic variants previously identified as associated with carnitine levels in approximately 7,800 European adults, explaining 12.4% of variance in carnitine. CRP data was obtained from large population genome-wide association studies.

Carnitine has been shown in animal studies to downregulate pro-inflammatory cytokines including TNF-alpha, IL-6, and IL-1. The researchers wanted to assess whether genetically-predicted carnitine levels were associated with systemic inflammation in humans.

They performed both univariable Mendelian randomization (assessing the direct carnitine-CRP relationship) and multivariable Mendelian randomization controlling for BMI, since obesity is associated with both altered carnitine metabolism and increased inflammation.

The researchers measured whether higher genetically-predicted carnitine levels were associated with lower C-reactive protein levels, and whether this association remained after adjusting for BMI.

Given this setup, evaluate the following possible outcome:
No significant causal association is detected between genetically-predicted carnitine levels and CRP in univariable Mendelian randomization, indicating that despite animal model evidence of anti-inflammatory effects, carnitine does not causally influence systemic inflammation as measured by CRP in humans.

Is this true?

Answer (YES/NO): YES